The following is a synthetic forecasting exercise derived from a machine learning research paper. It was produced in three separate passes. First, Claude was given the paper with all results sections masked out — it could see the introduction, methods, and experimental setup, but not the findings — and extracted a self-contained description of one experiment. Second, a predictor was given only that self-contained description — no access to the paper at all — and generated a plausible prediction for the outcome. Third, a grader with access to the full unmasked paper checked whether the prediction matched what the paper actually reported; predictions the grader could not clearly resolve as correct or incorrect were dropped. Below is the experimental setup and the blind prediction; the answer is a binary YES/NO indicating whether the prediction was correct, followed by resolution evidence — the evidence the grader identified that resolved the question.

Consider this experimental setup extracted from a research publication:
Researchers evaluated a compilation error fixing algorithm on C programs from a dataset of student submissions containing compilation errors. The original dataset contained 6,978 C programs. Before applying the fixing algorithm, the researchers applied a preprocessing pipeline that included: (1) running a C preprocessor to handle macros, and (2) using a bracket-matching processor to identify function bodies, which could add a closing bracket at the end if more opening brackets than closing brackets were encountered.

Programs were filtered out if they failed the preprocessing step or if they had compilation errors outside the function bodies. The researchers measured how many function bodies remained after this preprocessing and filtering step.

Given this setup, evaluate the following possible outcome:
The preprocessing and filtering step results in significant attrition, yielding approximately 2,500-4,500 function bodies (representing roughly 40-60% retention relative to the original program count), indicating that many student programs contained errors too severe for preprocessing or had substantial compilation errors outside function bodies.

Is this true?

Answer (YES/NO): NO